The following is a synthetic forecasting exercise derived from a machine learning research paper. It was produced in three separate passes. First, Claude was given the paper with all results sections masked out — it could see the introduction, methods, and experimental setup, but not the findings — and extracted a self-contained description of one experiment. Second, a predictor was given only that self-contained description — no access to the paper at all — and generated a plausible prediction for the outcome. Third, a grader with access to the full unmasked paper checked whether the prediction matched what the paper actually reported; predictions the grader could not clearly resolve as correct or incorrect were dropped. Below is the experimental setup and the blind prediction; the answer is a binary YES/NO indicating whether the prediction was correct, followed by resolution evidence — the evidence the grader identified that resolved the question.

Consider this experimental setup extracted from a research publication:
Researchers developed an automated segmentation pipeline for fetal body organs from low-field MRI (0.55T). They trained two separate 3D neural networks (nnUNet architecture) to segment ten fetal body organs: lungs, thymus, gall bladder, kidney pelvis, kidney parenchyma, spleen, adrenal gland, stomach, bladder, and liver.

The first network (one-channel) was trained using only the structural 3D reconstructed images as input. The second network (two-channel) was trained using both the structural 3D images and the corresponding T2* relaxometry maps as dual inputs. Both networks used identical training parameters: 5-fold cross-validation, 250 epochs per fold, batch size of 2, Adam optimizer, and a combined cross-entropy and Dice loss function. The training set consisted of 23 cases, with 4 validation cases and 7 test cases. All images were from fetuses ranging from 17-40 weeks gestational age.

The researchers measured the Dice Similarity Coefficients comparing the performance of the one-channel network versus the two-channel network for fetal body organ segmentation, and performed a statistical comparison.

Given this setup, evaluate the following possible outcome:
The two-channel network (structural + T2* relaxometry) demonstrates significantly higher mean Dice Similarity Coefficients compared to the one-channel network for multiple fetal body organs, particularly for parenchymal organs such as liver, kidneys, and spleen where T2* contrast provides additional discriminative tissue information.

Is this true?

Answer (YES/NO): NO